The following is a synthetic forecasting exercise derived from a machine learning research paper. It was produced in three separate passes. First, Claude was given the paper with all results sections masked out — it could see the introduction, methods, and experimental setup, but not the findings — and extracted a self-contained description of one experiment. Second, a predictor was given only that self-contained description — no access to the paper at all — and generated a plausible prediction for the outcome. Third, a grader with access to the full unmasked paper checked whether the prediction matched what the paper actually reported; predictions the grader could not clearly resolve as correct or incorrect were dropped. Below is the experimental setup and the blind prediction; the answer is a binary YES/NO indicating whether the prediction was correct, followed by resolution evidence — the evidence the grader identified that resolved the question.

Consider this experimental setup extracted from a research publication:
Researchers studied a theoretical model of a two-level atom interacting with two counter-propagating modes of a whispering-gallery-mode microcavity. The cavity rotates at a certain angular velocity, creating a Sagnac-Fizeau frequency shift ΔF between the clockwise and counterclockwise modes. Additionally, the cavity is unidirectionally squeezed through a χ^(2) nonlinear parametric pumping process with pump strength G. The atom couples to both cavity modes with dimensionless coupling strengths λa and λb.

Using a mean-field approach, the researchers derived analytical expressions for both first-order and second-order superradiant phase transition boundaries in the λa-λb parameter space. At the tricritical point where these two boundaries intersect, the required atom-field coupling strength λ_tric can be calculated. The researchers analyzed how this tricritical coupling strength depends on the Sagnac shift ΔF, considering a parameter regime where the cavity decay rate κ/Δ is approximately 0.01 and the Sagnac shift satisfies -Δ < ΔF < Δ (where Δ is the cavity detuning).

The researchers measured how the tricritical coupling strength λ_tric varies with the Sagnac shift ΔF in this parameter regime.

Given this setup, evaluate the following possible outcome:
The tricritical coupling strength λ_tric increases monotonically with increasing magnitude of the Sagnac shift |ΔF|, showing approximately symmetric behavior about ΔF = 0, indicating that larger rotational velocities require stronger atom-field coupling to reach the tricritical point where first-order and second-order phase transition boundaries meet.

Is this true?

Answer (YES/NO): NO